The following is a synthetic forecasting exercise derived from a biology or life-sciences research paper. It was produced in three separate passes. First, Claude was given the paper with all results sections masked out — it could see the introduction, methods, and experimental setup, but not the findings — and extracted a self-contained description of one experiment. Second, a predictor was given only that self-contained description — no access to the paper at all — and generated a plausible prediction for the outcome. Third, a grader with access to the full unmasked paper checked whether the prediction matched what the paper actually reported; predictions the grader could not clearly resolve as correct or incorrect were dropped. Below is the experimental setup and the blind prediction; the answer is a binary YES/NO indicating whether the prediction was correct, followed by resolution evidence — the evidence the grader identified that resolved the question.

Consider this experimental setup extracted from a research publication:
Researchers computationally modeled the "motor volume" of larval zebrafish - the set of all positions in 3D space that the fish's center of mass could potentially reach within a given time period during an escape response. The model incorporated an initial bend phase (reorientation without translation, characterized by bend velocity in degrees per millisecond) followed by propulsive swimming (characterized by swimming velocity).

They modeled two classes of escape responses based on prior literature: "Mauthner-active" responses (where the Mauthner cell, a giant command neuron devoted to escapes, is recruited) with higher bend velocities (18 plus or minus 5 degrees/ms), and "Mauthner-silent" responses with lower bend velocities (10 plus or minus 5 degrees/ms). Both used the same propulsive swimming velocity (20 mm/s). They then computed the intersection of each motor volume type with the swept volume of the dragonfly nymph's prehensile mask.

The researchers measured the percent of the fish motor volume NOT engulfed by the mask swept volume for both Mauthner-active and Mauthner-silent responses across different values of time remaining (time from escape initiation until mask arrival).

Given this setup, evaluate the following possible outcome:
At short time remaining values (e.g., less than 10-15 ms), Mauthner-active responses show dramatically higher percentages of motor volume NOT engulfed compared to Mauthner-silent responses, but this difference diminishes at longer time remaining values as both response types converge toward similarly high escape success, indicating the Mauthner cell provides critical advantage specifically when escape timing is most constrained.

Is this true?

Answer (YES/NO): NO